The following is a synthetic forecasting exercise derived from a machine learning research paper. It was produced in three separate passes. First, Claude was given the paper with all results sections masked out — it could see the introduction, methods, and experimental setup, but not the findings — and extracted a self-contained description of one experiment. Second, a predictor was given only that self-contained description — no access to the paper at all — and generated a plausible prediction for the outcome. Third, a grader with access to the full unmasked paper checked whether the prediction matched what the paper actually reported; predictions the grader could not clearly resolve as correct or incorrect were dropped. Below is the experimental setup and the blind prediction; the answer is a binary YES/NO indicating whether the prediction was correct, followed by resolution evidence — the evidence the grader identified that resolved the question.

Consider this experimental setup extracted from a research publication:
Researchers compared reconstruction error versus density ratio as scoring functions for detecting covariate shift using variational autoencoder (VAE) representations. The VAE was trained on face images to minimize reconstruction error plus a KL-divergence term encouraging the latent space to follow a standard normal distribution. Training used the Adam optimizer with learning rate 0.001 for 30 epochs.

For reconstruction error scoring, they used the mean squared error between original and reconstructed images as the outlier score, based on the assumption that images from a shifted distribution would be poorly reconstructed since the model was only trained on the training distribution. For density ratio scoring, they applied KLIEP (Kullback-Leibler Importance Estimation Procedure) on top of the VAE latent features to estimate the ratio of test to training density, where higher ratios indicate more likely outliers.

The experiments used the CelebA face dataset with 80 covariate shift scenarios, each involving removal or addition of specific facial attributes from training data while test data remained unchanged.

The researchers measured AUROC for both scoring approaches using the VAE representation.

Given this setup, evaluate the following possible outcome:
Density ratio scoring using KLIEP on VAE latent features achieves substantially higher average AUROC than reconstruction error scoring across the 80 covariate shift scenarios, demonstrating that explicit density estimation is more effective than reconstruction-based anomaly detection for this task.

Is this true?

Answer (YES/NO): YES